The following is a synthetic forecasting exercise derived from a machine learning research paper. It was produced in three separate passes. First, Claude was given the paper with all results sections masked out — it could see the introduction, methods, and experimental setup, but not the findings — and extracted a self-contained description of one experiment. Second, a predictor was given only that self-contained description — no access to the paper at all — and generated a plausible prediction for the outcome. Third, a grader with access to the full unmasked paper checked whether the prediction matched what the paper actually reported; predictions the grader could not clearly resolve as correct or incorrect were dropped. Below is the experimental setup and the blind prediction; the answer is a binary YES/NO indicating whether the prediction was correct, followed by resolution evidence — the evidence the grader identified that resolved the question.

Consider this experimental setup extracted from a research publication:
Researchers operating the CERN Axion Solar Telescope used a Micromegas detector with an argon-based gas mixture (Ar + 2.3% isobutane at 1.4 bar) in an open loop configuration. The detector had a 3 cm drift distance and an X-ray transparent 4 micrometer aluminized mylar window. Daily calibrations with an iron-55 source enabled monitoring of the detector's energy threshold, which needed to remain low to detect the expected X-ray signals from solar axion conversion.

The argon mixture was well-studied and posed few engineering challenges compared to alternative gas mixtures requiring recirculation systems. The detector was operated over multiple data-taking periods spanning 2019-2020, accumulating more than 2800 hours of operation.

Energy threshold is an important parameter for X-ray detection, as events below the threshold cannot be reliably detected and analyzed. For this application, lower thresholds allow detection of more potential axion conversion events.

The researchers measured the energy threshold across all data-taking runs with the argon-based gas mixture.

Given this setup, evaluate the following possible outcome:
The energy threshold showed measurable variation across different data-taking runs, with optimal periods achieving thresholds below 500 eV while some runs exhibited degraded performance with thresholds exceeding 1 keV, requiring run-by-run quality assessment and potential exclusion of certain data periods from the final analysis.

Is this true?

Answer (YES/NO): NO